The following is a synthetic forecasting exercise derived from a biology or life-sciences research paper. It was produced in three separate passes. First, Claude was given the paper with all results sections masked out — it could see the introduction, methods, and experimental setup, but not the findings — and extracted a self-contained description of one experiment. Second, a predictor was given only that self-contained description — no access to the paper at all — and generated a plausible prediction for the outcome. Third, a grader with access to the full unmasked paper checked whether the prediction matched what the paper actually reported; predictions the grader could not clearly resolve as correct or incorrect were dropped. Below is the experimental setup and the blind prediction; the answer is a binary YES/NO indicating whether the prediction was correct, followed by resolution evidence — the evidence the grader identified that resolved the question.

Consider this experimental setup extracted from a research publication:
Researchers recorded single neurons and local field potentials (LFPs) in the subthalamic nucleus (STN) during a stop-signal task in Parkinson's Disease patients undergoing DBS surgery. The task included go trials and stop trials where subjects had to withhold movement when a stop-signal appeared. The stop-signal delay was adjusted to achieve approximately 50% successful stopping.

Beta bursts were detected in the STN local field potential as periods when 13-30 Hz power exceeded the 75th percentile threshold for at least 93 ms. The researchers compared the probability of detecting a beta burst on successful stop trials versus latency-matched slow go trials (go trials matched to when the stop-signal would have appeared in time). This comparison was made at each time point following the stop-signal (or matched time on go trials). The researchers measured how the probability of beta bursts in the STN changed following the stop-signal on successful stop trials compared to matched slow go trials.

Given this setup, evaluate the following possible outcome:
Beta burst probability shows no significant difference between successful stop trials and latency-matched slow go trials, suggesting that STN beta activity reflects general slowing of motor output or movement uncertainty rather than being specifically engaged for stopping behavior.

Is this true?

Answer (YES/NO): NO